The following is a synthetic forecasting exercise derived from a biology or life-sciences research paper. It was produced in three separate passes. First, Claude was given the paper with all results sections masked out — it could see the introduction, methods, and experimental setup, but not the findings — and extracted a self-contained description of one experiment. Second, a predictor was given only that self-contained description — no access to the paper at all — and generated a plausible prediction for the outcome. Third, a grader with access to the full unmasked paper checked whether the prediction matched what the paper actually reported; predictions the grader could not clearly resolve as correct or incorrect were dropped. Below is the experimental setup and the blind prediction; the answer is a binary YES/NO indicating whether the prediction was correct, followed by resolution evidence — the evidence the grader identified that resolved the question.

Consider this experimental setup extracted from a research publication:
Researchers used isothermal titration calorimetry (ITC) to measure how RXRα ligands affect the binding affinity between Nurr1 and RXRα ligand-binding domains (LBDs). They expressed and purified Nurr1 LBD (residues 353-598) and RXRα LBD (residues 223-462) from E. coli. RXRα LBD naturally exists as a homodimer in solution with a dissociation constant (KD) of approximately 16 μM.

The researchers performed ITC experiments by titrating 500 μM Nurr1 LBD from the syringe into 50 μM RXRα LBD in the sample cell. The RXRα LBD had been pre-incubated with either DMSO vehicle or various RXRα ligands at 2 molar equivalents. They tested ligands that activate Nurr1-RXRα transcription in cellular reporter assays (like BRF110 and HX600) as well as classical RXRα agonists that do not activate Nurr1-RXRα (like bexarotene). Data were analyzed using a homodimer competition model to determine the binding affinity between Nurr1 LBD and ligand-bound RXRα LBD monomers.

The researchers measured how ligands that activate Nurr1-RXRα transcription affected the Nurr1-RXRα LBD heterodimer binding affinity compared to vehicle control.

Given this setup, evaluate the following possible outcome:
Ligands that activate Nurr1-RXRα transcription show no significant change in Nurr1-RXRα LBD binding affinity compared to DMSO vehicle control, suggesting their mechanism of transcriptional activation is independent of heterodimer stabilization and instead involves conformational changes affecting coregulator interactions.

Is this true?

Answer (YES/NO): NO